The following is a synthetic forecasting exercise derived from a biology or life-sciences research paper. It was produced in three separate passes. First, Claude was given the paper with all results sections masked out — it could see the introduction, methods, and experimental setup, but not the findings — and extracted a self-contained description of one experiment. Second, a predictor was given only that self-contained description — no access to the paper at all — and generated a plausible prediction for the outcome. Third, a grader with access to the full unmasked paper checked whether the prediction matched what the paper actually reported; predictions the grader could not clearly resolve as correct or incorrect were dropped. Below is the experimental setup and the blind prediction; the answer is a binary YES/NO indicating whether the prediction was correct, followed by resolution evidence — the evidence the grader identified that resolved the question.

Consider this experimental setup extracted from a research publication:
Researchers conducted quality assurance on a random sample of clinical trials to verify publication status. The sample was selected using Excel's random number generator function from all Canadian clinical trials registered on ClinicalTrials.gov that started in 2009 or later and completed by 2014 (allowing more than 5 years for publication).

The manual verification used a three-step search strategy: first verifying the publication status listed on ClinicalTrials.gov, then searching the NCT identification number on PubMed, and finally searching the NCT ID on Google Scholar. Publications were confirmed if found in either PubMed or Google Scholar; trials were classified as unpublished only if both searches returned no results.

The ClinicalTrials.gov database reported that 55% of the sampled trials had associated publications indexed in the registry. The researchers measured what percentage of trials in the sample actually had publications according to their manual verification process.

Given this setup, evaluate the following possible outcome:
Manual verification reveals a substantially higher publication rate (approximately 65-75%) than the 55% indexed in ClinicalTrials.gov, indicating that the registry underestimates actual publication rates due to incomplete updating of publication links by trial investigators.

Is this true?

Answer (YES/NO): YES